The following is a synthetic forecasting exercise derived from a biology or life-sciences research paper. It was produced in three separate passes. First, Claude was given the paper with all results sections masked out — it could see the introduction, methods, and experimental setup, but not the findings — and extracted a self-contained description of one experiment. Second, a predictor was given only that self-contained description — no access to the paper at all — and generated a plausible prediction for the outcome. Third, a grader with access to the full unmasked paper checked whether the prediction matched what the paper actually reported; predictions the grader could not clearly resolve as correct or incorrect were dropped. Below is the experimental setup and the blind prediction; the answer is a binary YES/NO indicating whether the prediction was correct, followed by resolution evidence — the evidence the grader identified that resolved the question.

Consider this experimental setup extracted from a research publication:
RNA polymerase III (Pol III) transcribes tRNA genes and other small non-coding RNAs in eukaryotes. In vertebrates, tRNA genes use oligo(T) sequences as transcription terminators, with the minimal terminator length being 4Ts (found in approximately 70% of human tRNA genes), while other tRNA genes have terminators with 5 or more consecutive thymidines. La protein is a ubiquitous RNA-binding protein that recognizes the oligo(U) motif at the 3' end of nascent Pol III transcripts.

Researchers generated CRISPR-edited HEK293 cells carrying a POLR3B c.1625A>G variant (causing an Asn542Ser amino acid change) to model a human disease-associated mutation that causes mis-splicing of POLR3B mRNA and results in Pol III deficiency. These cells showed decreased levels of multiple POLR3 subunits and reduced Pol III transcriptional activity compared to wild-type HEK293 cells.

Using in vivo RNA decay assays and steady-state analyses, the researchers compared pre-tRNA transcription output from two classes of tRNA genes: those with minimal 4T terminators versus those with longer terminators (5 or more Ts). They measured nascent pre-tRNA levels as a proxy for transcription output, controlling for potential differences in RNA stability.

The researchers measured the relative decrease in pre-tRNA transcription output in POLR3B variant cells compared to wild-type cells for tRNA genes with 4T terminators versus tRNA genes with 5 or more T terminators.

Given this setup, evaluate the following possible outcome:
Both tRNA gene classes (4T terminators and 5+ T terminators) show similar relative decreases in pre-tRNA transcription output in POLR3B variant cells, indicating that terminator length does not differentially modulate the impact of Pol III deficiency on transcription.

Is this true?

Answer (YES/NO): NO